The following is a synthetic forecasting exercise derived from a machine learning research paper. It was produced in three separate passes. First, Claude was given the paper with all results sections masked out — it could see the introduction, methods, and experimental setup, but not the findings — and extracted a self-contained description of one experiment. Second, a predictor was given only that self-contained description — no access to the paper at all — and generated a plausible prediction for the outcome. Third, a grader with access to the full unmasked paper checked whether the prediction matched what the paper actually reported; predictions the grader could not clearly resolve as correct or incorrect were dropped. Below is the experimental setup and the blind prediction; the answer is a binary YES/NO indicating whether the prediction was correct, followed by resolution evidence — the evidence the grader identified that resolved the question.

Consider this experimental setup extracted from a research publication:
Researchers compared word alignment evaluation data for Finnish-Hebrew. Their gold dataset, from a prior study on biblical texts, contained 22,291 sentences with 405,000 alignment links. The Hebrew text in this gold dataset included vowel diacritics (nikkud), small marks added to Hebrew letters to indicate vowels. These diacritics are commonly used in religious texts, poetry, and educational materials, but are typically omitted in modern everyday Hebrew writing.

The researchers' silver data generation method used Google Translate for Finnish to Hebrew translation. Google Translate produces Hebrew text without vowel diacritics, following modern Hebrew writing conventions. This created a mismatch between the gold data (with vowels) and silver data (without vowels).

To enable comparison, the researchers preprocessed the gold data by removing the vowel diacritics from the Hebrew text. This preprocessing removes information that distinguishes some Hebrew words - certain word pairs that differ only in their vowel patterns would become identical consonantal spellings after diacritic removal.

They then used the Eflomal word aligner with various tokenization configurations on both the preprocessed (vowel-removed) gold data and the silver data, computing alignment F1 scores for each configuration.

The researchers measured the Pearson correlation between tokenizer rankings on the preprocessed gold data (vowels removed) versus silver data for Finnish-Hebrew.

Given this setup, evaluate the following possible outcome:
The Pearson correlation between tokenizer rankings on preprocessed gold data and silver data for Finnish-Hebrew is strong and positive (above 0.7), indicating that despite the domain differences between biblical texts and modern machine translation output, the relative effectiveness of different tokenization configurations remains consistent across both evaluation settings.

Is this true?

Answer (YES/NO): YES